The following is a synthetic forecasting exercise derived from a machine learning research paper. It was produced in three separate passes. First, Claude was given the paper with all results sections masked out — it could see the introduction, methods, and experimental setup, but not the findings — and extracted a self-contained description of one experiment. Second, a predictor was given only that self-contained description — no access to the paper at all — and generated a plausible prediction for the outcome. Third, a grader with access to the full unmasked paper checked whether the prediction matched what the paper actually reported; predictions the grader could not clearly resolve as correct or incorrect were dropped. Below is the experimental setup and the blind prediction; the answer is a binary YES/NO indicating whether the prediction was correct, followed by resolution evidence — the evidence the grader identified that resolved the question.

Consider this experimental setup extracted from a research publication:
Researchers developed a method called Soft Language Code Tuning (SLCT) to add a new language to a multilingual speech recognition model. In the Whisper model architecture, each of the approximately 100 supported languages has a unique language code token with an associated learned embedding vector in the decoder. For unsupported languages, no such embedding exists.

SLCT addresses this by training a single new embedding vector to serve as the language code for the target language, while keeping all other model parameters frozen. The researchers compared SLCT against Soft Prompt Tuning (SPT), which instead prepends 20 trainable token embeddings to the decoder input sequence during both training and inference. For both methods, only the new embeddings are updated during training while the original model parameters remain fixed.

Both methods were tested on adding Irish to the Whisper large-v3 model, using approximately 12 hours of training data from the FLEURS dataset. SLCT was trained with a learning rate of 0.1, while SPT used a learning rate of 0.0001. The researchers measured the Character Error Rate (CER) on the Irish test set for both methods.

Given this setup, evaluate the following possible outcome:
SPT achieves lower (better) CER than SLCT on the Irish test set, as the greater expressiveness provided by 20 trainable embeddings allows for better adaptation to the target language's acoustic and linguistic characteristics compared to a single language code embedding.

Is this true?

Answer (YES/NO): YES